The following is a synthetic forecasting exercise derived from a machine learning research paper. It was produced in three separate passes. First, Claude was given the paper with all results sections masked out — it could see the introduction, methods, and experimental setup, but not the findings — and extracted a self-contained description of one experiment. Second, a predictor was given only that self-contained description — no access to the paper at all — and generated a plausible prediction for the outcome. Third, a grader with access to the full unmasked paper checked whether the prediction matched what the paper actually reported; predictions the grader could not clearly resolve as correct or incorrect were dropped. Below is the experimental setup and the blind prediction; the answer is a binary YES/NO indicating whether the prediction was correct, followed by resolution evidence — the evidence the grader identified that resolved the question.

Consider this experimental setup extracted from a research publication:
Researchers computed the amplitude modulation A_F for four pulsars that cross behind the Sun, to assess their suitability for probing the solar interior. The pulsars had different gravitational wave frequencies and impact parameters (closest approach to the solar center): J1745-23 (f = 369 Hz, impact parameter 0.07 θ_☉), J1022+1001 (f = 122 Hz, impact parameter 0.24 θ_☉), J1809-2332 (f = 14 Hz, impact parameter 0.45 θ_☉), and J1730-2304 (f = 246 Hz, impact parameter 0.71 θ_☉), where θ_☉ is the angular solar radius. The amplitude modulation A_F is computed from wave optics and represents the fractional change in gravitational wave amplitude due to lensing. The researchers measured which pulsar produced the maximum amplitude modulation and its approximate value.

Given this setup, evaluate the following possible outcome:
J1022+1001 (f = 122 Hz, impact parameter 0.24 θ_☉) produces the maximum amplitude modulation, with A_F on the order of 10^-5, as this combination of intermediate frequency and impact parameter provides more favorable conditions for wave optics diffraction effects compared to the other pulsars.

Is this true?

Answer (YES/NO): NO